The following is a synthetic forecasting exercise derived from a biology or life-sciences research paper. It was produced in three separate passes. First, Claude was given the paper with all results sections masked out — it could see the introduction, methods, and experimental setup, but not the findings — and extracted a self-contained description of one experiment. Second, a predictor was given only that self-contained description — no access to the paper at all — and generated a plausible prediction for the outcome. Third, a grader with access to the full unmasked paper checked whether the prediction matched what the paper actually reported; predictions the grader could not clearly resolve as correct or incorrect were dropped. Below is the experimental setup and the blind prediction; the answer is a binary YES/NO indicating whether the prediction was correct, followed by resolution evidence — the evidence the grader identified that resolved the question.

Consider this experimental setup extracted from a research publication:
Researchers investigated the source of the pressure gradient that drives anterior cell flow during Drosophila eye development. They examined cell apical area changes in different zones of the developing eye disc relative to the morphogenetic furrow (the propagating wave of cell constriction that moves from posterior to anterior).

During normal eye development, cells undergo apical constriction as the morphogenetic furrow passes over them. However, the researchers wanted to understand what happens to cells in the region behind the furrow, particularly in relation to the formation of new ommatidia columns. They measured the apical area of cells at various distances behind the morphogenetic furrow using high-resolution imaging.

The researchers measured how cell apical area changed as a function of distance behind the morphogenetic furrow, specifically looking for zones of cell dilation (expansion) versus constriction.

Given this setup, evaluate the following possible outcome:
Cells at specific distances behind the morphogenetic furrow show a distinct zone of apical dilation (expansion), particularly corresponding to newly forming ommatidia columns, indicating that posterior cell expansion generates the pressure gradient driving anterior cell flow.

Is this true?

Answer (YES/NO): YES